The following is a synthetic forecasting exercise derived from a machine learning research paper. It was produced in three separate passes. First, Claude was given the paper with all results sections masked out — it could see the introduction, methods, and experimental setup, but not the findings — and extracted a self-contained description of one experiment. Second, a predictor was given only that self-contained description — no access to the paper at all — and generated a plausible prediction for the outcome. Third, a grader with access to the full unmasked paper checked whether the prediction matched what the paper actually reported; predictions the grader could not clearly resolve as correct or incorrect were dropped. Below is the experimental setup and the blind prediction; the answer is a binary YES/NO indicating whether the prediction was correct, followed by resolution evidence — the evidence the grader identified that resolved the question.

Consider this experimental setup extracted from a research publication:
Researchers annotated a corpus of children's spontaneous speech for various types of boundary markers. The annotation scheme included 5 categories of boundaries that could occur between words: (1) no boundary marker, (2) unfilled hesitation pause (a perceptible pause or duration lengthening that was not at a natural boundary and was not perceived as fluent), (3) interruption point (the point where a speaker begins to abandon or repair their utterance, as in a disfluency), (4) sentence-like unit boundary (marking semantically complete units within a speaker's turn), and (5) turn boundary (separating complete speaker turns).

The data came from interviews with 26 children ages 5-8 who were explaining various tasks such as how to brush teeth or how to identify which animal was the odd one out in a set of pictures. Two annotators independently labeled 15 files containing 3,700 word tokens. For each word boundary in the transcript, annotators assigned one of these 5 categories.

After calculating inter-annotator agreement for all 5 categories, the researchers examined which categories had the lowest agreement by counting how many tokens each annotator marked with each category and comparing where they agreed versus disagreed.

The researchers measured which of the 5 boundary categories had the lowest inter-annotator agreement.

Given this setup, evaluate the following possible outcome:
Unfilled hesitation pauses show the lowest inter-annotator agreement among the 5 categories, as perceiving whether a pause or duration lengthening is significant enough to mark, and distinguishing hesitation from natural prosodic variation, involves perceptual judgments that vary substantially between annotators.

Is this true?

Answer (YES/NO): YES